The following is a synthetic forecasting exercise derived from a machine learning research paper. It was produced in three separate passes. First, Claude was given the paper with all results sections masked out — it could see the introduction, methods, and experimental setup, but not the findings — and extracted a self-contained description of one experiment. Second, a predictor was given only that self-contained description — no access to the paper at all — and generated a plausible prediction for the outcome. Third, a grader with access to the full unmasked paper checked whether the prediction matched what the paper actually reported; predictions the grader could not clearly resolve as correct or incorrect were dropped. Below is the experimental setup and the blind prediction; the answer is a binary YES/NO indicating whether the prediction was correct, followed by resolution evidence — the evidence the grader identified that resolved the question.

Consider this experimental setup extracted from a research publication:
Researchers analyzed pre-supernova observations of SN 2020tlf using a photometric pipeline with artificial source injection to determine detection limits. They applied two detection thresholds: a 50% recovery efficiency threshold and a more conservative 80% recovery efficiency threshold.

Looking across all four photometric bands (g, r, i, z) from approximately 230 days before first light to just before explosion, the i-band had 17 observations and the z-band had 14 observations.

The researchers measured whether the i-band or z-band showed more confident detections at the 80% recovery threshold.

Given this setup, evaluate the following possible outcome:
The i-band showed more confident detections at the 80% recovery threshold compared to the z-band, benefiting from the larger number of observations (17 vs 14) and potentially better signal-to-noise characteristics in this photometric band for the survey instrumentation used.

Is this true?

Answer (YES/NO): YES